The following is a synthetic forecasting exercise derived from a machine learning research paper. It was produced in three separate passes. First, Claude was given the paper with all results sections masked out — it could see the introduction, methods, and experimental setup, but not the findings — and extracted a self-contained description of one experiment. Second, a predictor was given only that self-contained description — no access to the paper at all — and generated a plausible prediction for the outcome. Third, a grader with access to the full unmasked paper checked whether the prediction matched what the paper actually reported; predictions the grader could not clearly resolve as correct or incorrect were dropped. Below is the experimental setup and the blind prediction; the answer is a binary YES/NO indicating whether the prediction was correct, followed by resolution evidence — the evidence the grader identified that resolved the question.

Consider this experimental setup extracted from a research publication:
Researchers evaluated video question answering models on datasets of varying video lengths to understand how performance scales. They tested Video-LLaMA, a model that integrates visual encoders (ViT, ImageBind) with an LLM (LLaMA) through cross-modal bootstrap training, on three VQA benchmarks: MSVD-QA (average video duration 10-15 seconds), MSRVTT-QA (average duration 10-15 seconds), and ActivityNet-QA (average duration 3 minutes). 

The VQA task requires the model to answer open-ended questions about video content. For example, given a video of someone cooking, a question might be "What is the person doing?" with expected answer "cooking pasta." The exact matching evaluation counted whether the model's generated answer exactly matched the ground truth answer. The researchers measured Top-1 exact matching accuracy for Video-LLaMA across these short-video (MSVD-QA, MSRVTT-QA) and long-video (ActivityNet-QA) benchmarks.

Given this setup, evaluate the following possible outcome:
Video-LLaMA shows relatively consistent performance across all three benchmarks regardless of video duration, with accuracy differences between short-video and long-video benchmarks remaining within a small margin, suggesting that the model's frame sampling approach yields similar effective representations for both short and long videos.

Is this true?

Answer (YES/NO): NO